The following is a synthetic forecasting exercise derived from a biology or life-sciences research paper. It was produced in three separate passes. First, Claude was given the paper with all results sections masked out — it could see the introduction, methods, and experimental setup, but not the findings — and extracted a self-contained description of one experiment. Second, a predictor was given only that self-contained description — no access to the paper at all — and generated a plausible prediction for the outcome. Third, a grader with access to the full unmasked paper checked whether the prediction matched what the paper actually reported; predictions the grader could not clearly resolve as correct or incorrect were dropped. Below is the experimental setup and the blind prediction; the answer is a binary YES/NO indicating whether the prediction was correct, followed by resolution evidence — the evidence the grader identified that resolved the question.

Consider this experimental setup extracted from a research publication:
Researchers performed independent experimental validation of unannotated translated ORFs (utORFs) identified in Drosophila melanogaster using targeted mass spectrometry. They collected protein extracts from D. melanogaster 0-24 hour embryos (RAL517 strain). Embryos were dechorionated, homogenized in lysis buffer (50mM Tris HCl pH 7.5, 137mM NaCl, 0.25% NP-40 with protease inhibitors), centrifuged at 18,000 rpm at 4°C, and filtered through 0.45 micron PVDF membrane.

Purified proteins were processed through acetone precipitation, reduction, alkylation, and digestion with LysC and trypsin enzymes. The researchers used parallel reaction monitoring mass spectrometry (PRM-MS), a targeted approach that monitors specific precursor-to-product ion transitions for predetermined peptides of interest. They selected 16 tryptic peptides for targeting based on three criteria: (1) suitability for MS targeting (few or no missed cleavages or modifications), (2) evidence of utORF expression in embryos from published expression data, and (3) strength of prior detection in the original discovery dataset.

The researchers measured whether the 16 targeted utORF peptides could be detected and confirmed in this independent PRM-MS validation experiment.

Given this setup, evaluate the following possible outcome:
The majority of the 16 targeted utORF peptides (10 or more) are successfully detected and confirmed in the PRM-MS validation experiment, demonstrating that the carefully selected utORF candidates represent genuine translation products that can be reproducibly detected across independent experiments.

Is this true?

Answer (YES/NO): NO